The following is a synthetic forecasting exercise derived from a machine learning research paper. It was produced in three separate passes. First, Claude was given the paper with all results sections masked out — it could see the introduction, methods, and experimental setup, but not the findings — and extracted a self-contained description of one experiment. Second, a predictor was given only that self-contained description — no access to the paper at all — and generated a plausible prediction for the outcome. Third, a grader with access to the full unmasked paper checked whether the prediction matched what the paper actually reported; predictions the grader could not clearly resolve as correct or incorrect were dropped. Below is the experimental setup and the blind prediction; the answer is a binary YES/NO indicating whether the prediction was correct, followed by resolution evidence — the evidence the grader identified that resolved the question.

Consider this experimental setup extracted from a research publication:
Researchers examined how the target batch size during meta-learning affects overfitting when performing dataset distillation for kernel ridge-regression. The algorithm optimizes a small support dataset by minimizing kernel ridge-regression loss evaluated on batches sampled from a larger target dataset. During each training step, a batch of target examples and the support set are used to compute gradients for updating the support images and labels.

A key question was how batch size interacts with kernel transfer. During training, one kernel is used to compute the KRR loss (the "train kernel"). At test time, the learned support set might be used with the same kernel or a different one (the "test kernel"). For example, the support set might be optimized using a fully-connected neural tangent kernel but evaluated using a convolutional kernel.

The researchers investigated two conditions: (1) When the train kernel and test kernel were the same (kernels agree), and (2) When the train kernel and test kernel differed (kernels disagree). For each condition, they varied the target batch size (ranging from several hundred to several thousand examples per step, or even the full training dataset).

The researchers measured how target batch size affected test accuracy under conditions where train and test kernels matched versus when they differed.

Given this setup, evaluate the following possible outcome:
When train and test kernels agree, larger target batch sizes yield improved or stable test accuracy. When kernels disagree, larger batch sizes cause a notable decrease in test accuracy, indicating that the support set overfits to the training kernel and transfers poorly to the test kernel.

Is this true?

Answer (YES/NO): YES